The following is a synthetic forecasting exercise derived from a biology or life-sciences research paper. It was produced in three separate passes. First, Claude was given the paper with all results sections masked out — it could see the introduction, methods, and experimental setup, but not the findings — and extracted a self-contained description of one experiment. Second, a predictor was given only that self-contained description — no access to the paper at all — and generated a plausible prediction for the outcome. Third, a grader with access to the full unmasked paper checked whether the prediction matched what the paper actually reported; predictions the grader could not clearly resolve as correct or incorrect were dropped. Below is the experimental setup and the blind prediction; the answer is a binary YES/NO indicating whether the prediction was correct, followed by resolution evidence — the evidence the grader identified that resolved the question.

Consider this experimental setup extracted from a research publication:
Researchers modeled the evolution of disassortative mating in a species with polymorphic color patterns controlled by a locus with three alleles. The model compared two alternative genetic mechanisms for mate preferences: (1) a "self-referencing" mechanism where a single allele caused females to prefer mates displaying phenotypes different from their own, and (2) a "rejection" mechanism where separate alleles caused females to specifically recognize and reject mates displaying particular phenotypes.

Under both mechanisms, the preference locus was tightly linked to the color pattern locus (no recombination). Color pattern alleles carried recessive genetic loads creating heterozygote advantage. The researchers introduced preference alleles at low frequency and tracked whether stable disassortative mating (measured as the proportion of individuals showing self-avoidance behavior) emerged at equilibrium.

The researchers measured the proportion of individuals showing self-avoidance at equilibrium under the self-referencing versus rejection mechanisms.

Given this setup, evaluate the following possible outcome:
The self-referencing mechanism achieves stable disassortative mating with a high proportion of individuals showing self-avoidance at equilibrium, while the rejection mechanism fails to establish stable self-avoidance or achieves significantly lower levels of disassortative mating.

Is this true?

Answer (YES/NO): NO